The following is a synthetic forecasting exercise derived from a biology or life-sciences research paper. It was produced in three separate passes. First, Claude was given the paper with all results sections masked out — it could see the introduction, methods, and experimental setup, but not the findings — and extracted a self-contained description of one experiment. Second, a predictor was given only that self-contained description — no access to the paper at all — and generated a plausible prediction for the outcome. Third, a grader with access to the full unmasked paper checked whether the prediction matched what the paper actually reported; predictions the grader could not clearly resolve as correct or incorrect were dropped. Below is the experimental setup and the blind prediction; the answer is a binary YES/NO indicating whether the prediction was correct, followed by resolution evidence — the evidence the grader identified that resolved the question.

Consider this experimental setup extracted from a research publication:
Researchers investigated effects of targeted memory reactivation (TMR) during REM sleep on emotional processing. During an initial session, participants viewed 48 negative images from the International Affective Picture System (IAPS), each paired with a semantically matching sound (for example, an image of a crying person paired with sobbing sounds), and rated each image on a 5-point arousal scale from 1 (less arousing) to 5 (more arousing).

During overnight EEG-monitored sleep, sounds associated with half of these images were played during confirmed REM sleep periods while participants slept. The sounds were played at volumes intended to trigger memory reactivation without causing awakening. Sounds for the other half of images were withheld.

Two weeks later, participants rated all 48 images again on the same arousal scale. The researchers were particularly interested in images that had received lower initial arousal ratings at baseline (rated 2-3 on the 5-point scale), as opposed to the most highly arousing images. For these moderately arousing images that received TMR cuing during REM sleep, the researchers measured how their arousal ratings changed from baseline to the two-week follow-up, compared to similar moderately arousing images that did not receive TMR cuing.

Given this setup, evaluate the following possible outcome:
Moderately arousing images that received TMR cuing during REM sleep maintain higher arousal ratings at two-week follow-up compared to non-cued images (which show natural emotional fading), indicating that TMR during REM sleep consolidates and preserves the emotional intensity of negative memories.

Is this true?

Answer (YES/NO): NO